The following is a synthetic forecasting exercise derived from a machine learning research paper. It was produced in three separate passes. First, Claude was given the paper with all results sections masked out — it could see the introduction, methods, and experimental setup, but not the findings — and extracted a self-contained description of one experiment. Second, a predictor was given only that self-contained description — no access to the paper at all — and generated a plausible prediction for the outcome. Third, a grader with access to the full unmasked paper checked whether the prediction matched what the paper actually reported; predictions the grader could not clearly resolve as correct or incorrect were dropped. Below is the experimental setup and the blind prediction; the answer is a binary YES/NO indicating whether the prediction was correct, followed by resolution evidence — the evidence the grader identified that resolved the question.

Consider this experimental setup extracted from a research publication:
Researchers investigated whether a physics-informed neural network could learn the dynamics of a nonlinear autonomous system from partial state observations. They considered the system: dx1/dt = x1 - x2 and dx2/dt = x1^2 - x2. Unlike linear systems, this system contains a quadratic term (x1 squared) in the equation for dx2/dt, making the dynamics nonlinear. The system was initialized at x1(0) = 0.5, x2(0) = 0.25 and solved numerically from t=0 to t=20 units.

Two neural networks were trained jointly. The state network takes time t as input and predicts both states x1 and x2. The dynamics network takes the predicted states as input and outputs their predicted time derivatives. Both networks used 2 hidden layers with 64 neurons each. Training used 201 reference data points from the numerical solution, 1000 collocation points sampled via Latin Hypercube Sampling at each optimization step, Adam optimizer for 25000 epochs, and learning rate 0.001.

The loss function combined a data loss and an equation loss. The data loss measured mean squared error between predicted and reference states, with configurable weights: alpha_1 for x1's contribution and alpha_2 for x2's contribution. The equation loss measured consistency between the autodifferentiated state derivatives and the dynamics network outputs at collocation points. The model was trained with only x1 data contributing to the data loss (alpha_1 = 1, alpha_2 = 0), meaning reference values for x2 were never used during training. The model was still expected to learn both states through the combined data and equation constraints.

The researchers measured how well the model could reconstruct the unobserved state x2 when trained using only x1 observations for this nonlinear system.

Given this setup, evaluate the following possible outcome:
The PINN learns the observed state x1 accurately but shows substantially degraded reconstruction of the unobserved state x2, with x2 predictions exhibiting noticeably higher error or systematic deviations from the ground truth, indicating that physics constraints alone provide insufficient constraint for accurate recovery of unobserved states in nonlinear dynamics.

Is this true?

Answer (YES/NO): YES